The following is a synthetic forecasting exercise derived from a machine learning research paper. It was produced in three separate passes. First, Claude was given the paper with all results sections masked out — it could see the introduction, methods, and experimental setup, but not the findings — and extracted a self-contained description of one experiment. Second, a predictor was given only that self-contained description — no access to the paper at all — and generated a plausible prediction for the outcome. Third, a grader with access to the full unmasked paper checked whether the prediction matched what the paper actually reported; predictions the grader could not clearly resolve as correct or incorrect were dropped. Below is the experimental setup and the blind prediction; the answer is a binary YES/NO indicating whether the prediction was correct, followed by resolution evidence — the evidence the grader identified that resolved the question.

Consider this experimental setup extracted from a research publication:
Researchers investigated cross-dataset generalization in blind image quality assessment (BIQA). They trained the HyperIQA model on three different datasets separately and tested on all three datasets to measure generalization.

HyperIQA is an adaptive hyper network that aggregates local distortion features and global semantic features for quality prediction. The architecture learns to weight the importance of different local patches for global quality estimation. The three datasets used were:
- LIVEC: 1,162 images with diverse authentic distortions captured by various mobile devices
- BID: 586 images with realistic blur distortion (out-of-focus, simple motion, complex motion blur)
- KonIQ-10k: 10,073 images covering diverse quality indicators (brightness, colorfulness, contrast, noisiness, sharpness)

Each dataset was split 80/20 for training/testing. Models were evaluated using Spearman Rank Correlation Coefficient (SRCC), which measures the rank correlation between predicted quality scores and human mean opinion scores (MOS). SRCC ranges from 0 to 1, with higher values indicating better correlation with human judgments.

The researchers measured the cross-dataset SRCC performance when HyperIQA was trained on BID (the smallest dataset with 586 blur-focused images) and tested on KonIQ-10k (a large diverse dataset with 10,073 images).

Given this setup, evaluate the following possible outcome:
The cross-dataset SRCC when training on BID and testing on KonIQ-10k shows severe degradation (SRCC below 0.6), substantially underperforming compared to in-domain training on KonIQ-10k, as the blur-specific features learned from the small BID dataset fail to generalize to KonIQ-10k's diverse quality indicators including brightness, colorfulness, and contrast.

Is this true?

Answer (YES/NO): NO